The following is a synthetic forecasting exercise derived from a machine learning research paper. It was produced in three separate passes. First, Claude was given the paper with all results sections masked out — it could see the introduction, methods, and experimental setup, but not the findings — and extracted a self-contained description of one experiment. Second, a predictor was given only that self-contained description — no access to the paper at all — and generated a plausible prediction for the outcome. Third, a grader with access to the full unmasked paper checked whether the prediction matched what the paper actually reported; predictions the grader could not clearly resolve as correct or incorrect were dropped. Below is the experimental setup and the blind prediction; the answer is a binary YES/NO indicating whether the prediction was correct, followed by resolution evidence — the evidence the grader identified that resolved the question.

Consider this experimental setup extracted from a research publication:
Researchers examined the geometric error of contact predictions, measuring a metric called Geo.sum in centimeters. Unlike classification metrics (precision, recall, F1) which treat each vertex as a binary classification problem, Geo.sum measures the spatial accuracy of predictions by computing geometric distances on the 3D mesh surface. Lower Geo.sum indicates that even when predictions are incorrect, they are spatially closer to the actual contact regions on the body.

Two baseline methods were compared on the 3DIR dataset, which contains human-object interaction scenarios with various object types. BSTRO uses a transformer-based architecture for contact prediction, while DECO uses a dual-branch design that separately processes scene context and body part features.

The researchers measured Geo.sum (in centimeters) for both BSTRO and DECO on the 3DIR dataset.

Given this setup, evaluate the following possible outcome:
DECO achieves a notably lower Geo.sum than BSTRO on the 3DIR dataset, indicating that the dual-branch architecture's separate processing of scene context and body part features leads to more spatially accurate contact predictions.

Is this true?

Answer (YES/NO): YES